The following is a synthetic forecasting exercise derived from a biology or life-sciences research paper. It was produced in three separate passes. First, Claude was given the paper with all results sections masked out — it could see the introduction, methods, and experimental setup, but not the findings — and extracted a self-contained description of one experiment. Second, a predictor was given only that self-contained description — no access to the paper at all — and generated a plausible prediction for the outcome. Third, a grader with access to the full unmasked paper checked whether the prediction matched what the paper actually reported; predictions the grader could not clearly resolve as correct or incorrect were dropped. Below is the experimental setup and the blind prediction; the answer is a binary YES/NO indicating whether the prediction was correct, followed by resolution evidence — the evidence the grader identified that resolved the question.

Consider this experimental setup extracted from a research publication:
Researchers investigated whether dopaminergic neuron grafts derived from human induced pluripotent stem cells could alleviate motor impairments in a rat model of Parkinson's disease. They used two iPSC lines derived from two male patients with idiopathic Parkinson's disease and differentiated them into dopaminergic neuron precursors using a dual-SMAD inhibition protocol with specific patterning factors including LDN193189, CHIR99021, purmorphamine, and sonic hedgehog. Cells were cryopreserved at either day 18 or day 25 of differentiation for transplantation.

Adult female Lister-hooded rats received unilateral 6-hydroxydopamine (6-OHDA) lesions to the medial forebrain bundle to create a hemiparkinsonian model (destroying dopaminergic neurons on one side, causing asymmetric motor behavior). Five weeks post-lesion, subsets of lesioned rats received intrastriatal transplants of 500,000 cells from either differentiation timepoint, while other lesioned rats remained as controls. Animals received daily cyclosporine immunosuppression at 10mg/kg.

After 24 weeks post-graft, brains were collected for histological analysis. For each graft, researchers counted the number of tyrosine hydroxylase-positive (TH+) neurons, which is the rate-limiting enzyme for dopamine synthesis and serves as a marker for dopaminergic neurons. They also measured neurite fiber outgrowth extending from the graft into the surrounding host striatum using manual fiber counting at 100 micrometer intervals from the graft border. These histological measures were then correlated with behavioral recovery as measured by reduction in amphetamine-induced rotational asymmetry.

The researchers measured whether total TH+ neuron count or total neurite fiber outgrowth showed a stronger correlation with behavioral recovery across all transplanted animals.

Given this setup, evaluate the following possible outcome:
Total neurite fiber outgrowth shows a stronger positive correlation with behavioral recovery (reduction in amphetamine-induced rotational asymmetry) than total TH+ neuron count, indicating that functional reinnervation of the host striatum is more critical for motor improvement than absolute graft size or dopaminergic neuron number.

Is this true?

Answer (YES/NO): YES